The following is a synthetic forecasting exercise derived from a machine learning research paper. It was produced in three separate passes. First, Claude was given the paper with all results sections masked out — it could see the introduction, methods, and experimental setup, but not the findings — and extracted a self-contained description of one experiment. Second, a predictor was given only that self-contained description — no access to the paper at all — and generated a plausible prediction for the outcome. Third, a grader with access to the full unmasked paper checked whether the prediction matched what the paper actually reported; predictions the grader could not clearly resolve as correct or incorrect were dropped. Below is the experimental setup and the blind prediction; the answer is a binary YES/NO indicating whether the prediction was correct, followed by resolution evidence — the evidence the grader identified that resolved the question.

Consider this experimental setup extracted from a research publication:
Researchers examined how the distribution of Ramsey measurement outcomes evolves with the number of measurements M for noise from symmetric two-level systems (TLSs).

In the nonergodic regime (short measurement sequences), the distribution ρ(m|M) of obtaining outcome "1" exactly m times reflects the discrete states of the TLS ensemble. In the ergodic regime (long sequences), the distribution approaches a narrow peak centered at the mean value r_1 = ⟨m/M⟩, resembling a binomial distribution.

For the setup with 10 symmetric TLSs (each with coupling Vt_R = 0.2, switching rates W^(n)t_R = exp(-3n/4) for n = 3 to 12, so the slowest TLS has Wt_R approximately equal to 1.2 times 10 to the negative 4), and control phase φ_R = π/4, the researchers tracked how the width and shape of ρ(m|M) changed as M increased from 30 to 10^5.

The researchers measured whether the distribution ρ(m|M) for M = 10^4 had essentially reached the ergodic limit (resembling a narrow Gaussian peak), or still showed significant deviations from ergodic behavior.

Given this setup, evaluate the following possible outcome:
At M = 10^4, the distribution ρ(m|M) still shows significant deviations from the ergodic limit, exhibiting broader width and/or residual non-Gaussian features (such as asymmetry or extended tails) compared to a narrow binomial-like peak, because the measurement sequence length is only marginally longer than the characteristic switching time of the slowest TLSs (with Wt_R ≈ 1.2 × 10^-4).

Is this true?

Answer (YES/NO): YES